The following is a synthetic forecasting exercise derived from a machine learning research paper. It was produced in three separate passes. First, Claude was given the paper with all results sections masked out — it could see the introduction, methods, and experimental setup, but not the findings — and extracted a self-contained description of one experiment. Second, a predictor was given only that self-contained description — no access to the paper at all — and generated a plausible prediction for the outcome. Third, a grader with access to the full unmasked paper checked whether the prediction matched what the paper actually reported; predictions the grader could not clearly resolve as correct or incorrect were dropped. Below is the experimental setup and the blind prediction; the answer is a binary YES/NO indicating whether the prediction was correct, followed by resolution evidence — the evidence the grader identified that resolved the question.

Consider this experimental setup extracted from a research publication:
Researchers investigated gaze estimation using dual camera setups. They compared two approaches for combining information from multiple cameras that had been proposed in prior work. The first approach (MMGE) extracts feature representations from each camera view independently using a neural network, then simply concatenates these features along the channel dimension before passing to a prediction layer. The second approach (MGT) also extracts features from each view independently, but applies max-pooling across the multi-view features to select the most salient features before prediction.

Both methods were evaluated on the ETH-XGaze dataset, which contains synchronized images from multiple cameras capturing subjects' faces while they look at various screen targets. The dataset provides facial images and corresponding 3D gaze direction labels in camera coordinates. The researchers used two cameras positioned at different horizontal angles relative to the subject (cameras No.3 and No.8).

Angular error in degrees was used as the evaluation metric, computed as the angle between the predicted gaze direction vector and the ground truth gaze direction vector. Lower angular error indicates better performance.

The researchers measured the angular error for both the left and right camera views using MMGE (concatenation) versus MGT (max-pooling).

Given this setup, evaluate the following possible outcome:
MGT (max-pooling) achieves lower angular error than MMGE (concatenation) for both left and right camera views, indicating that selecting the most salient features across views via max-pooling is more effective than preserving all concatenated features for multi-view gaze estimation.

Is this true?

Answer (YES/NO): YES